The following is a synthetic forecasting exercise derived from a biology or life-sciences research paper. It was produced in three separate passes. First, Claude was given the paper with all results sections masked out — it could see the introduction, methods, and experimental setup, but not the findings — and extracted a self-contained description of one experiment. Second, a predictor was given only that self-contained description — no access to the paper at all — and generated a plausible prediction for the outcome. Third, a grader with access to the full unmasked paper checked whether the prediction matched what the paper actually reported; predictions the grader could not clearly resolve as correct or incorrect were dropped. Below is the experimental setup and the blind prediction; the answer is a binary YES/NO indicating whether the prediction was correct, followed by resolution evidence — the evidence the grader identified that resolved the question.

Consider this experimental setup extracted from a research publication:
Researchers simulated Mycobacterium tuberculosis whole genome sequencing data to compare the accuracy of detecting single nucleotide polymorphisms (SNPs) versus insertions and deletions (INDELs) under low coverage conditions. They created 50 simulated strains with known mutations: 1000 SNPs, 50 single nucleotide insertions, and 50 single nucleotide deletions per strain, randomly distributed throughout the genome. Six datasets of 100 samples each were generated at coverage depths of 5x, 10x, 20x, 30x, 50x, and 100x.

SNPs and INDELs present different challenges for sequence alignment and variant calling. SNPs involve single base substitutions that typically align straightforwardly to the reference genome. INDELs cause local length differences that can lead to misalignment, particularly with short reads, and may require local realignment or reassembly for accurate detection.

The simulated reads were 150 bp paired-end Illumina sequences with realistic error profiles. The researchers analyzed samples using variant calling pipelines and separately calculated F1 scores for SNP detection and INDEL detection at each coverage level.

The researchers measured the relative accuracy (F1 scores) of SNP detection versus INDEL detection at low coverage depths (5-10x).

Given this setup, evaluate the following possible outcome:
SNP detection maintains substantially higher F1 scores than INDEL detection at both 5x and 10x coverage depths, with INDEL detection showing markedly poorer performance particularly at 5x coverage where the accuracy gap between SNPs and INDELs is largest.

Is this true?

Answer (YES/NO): NO